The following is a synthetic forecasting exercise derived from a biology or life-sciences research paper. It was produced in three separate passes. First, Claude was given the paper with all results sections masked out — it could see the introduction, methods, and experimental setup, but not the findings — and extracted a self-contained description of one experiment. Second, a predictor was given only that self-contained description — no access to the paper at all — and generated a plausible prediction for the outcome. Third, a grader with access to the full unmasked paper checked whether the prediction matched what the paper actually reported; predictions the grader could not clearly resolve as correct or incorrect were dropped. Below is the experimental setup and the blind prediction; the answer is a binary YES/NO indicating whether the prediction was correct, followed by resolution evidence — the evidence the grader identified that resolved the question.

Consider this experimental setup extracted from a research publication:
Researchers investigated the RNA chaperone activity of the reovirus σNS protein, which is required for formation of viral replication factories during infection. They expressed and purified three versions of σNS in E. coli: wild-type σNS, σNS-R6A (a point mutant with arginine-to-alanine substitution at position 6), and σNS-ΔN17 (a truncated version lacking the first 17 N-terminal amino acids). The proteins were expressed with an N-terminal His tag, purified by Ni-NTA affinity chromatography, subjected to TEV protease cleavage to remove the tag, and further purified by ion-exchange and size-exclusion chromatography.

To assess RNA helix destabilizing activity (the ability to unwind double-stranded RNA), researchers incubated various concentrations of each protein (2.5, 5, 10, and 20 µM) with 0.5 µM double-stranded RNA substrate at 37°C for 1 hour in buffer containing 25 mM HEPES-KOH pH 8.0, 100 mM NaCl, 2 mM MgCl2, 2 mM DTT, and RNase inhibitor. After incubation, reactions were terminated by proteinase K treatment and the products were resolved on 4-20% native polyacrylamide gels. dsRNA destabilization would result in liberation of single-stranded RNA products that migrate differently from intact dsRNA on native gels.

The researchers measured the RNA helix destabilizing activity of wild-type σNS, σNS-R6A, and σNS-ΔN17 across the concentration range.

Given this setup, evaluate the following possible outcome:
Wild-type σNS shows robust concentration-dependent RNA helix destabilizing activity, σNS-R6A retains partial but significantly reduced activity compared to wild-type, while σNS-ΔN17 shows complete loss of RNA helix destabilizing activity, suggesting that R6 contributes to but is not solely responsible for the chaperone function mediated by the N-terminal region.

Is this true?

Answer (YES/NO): YES